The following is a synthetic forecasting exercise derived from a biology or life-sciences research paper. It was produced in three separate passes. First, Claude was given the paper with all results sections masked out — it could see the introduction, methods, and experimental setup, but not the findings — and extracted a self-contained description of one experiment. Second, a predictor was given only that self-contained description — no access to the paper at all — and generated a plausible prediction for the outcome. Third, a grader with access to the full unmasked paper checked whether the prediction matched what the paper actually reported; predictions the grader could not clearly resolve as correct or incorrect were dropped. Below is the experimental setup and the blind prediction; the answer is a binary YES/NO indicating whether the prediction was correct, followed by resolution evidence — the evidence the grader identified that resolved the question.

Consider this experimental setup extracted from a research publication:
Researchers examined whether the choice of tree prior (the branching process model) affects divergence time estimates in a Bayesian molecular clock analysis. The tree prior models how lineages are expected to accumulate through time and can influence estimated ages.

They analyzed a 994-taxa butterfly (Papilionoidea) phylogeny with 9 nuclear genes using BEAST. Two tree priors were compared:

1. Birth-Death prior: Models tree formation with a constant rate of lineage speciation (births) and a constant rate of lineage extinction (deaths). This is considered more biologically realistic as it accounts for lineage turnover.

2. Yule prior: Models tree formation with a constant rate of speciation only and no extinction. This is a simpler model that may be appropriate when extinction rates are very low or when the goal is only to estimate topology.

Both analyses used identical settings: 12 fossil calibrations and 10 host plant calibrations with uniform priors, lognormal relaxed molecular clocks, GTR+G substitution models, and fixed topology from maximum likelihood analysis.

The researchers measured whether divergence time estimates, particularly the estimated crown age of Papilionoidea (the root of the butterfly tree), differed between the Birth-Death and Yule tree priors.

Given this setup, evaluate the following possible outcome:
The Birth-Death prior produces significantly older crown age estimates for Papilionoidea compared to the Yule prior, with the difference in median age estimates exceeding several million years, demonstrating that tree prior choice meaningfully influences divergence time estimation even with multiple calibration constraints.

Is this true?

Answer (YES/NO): NO